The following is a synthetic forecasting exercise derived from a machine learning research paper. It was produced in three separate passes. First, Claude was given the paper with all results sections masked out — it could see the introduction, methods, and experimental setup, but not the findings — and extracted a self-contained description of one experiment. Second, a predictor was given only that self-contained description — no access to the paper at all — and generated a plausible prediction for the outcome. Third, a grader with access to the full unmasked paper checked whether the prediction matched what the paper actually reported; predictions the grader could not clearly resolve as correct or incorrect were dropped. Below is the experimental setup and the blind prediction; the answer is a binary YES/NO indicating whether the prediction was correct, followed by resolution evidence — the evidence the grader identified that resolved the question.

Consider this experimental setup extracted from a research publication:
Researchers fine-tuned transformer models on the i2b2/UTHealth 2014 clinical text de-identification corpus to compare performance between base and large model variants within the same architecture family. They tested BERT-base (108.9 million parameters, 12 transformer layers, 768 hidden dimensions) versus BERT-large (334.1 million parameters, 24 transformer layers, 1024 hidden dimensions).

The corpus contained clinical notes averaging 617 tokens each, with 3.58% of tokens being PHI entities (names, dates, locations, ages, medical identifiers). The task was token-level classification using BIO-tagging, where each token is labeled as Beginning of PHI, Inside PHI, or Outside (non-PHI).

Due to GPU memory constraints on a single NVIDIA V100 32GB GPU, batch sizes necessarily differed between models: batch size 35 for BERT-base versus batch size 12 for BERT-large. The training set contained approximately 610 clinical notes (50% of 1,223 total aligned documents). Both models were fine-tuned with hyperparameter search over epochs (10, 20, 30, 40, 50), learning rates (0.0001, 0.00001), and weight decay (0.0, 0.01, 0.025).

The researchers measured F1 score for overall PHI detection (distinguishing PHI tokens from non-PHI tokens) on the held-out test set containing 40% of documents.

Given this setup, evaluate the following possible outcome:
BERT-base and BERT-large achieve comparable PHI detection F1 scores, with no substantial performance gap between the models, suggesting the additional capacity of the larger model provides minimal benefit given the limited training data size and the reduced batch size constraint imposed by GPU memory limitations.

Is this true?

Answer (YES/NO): NO